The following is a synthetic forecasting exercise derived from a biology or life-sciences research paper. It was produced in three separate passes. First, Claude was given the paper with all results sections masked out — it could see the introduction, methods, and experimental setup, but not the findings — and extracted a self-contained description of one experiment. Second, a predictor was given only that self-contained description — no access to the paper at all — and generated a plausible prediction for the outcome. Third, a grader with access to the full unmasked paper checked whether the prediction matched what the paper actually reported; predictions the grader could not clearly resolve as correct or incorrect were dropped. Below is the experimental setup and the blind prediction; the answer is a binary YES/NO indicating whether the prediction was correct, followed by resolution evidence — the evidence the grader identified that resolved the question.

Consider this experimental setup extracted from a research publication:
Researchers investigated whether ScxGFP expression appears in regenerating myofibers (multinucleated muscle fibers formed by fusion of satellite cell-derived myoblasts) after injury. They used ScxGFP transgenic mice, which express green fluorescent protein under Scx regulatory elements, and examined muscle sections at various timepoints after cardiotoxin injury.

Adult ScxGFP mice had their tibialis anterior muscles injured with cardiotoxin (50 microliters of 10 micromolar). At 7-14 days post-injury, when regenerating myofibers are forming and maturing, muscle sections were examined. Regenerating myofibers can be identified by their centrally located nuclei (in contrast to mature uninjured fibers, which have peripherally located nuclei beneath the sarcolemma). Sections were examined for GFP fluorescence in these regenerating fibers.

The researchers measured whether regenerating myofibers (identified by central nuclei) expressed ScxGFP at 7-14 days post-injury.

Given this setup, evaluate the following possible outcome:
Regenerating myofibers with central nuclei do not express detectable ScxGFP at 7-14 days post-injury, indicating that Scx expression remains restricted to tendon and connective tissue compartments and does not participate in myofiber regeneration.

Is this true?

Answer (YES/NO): NO